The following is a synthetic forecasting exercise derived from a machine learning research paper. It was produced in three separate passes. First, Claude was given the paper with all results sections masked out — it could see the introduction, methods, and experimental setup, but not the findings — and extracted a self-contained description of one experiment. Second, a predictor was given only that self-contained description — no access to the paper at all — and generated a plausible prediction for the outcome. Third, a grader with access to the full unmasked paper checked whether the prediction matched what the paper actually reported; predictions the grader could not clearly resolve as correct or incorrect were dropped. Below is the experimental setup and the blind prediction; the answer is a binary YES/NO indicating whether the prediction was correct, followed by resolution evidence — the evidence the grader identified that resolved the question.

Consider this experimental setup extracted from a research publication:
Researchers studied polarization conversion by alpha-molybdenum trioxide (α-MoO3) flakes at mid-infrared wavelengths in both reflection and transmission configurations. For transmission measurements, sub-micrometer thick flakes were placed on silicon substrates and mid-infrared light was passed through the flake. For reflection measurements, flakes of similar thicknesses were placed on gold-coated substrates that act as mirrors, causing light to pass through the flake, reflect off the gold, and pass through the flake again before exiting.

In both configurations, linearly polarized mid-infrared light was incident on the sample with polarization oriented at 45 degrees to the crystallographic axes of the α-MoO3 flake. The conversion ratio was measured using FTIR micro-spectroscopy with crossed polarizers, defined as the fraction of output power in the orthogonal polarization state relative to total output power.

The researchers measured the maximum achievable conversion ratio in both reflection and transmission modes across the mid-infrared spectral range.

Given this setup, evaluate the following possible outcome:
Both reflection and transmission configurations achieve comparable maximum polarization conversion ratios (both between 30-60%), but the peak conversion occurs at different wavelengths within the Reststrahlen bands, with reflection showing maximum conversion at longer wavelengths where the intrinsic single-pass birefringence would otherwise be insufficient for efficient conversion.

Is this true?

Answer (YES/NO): NO